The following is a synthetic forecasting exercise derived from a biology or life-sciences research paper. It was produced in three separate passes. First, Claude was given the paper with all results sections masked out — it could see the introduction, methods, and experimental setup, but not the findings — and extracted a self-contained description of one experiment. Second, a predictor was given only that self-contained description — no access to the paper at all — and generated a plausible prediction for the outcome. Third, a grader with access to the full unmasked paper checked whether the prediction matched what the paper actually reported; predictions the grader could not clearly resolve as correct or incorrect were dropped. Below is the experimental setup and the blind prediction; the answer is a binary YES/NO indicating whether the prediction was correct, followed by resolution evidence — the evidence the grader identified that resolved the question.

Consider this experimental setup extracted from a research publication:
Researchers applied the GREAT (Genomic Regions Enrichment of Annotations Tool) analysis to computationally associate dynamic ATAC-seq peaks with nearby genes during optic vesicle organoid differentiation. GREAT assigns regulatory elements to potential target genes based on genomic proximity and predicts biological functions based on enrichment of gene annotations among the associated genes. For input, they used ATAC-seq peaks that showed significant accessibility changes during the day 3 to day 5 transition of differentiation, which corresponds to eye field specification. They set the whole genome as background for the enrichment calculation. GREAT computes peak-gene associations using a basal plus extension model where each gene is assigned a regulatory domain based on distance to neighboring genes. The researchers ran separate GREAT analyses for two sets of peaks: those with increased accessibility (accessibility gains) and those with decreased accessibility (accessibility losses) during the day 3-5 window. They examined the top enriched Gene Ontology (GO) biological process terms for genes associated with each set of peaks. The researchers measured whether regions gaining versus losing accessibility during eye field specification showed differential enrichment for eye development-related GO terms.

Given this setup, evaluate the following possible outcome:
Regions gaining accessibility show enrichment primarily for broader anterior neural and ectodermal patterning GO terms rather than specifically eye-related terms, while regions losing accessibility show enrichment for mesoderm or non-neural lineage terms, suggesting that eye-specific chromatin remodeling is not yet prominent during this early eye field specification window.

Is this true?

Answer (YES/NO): NO